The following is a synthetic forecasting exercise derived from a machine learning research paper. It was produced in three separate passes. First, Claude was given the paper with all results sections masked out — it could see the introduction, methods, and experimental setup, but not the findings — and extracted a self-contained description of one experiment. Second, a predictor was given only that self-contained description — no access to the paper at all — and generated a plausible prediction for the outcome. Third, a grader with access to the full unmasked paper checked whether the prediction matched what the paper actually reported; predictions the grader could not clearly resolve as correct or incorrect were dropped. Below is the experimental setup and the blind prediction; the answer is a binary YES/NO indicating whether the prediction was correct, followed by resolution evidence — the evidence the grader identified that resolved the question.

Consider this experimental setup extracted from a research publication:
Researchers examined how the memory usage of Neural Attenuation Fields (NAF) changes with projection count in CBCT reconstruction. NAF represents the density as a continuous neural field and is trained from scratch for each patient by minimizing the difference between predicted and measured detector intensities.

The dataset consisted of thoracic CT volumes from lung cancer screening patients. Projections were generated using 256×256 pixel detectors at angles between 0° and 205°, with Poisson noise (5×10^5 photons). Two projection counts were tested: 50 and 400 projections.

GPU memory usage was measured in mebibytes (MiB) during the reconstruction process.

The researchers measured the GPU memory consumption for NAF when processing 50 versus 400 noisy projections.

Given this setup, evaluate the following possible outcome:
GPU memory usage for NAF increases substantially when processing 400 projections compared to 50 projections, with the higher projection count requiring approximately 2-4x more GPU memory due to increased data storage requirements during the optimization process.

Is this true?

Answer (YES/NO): NO